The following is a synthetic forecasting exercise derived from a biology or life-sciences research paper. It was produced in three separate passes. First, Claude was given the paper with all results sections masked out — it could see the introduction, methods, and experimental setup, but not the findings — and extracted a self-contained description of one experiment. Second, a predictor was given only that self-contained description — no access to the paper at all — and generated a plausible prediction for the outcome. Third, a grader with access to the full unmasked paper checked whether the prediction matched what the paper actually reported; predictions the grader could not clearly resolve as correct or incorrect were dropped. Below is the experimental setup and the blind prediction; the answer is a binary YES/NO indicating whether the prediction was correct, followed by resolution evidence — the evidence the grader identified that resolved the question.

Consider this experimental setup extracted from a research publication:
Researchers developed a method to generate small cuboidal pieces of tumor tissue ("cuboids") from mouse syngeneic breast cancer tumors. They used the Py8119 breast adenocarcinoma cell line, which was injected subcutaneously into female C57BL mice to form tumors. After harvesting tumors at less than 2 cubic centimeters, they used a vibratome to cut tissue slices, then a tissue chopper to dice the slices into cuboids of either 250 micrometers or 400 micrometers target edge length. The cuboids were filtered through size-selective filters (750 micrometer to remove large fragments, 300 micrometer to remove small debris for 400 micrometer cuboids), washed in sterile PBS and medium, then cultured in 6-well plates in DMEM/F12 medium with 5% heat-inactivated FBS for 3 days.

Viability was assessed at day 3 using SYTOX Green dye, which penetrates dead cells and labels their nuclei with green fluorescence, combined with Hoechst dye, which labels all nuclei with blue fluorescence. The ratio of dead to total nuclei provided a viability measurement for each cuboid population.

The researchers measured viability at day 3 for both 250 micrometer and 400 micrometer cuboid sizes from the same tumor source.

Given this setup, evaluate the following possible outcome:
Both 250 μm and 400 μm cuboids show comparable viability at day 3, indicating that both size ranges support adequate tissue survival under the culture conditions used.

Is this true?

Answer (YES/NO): YES